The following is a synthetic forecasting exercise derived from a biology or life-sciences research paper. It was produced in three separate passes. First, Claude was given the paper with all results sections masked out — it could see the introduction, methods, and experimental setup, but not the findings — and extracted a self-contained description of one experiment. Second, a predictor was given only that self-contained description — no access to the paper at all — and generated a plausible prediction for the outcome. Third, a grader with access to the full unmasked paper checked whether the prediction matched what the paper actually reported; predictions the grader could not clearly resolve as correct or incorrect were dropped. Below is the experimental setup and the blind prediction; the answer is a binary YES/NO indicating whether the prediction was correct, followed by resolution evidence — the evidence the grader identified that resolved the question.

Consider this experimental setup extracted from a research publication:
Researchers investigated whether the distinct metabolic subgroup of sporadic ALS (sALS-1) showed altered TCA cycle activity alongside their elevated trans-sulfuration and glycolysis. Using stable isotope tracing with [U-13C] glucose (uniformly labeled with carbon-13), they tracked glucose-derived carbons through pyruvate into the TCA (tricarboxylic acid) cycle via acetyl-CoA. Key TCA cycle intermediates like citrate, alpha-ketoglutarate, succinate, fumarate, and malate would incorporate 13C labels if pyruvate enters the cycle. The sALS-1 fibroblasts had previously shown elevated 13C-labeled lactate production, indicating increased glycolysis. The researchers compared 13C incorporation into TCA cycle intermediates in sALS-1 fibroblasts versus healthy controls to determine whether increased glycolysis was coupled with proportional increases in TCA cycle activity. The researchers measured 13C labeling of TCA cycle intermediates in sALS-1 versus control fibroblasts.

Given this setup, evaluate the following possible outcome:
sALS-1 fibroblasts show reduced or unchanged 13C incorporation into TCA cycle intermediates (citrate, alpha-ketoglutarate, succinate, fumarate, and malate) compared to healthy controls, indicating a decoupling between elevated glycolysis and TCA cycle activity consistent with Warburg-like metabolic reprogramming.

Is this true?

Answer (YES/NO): NO